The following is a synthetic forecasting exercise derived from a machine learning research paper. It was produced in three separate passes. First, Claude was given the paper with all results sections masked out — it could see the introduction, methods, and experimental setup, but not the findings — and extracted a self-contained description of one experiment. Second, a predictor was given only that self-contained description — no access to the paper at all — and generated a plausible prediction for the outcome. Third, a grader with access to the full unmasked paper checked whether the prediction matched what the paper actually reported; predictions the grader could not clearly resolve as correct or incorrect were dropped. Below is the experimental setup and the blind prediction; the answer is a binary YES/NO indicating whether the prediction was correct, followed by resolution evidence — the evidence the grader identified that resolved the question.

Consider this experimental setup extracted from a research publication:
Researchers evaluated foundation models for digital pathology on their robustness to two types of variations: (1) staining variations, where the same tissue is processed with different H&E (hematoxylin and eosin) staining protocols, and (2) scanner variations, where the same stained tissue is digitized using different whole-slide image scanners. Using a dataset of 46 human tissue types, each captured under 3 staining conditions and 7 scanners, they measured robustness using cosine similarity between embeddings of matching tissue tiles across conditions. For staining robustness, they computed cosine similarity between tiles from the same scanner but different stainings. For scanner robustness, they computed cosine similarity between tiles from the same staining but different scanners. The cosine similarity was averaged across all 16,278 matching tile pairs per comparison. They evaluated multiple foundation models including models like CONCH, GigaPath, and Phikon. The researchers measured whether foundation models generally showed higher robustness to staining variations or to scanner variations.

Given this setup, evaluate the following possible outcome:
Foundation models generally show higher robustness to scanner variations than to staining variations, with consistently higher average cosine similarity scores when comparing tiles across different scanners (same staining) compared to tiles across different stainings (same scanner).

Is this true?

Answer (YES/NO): YES